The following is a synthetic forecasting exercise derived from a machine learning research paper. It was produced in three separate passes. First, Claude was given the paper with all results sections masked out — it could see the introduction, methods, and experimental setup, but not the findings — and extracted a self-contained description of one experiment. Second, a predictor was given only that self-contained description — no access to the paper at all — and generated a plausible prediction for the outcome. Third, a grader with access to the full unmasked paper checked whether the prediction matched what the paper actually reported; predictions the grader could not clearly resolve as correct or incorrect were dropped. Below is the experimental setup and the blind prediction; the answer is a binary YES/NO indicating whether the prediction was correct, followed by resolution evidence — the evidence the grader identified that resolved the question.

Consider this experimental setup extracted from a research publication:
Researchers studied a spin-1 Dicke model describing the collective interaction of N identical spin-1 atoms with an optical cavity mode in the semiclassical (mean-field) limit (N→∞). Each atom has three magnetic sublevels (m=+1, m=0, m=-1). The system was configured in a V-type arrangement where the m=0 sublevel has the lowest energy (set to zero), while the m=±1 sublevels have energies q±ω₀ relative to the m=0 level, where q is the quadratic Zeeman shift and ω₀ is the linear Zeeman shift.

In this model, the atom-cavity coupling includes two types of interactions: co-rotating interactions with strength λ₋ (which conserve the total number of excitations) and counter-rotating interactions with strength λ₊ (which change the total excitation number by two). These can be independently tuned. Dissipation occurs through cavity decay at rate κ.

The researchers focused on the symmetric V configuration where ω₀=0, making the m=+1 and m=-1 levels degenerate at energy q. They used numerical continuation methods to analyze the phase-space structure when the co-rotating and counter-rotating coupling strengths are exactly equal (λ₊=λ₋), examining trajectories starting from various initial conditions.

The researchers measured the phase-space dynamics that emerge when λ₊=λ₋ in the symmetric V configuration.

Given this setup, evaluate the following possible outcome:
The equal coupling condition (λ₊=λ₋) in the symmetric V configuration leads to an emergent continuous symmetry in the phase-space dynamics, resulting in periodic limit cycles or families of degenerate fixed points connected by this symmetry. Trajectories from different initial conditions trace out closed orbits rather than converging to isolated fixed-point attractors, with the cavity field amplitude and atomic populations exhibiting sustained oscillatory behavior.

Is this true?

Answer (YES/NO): NO